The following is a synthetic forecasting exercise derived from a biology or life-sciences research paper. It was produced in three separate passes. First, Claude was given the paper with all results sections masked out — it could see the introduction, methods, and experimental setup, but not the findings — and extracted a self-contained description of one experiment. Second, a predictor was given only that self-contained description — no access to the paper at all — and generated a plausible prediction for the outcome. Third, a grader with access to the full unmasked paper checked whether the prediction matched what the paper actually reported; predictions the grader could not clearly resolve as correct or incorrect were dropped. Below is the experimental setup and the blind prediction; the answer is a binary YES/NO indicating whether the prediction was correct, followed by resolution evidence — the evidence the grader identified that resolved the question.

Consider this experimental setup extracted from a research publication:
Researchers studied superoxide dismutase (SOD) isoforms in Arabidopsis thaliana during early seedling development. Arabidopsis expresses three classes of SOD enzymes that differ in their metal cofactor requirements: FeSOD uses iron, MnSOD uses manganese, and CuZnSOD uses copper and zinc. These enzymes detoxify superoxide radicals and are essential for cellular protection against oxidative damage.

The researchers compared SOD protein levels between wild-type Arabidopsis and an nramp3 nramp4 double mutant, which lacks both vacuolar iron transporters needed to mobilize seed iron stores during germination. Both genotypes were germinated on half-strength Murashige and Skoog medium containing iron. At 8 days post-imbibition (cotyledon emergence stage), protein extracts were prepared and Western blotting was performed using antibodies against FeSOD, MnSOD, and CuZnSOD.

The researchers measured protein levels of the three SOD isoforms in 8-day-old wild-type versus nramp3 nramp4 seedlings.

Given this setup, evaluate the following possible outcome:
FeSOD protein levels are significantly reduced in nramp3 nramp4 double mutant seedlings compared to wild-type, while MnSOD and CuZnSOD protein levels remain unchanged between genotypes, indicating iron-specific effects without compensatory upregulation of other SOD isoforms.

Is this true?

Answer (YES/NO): NO